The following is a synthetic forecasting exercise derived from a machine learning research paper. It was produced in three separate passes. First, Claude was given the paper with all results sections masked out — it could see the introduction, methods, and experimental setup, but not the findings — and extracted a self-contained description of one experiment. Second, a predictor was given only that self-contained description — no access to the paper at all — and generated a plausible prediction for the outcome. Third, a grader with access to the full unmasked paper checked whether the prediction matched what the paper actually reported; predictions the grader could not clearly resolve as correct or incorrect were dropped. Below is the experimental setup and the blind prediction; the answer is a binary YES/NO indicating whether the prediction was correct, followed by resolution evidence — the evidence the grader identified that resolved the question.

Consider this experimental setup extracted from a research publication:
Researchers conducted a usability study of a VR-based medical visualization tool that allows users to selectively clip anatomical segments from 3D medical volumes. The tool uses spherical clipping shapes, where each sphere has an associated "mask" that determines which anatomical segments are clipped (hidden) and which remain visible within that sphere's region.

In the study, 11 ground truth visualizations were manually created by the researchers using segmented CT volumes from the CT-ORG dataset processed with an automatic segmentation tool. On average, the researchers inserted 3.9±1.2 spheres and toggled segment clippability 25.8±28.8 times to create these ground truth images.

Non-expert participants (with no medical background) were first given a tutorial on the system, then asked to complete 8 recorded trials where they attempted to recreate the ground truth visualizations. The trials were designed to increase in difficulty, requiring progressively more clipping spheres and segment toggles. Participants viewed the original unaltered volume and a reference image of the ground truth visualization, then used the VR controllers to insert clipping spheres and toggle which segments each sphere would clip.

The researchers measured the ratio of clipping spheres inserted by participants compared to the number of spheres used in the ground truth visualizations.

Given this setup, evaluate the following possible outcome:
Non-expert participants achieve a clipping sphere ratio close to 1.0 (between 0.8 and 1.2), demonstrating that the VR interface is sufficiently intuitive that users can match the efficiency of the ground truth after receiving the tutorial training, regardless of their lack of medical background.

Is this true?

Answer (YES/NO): NO